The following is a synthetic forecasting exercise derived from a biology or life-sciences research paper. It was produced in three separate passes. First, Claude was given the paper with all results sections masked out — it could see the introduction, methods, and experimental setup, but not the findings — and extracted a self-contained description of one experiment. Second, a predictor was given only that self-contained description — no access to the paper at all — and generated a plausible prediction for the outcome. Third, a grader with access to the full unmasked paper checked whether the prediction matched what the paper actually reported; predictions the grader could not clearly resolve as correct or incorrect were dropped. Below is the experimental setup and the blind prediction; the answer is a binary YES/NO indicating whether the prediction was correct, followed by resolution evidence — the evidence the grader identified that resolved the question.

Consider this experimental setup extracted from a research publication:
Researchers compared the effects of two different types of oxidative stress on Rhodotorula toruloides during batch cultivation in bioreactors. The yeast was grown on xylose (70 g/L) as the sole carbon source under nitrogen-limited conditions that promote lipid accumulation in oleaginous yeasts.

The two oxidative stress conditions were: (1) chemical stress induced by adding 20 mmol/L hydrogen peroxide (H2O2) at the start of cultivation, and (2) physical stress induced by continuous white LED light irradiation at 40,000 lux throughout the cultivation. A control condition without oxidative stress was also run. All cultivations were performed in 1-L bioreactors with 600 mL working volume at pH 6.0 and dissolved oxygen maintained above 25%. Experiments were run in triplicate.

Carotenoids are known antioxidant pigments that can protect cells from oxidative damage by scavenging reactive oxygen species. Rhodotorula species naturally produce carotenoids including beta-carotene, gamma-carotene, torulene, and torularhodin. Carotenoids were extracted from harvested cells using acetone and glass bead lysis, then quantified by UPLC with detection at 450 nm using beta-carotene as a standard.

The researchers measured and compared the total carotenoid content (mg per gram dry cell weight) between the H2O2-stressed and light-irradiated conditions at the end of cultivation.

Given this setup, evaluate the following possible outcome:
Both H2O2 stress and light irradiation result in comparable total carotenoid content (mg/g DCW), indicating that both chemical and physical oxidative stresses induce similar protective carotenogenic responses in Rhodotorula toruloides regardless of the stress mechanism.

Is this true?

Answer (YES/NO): NO